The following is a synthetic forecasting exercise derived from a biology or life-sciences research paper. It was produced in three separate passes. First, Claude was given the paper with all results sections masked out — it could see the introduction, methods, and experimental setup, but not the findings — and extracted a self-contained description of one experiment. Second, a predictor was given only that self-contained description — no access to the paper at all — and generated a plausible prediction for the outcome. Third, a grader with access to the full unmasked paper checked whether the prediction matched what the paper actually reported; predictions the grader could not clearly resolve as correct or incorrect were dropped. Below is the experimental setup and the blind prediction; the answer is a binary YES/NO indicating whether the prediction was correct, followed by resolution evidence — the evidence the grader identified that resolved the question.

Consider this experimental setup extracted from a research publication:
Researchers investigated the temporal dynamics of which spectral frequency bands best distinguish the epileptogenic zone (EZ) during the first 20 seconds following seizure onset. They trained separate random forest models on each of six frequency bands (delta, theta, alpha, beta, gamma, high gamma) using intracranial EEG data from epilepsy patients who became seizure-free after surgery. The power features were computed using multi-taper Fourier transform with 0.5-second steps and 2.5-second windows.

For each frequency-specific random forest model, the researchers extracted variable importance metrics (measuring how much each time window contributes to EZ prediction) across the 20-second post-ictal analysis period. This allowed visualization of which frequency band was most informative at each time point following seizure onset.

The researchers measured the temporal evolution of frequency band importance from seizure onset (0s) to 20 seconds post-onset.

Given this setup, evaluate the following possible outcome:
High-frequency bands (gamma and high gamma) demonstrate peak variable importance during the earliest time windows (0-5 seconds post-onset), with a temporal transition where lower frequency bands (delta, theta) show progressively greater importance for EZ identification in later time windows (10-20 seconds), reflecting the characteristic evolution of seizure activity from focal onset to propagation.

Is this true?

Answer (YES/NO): NO